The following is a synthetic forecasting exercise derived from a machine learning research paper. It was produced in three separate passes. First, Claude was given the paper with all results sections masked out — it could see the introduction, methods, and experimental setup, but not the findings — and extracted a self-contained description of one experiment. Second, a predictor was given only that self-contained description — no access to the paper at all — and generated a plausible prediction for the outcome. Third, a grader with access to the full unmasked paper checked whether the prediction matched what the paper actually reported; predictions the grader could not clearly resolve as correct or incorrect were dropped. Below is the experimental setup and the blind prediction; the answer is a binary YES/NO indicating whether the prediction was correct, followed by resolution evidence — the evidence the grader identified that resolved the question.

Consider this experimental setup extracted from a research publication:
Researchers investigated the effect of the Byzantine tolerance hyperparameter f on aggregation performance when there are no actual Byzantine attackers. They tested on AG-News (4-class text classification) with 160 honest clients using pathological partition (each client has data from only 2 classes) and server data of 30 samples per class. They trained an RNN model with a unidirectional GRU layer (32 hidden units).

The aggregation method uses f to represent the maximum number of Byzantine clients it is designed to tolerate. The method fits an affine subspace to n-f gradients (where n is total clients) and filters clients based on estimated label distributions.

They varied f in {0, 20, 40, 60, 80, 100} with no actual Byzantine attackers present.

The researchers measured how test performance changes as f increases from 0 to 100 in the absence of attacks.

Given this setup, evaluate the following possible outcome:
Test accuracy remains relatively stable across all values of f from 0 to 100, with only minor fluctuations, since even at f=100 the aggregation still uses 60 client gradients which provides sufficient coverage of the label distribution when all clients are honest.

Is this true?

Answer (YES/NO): NO